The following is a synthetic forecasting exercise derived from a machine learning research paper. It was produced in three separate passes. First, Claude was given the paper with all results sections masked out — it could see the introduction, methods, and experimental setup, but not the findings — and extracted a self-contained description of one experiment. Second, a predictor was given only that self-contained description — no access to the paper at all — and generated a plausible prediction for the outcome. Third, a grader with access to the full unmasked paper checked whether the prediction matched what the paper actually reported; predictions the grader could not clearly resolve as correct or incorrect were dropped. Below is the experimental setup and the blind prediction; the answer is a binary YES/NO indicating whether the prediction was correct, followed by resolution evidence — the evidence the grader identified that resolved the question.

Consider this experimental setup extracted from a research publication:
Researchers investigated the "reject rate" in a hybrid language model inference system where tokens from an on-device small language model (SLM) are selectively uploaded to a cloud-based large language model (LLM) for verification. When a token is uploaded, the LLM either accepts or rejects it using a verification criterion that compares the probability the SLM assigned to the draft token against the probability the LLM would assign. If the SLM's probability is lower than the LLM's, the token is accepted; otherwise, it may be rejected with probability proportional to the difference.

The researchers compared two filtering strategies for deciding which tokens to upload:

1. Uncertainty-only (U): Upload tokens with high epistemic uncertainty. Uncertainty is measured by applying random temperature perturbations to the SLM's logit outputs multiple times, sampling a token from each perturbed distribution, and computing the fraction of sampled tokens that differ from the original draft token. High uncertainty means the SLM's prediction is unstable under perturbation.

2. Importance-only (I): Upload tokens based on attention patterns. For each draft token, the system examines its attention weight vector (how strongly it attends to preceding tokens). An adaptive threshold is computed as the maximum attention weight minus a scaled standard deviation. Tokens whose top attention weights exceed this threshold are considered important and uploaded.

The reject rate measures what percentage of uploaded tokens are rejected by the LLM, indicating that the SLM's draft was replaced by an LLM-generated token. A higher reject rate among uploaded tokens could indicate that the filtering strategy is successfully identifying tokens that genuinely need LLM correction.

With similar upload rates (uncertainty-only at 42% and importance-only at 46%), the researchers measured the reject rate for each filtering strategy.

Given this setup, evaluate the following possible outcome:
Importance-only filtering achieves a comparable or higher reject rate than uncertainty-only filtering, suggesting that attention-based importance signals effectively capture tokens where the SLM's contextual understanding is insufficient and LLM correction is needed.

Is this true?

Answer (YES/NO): NO